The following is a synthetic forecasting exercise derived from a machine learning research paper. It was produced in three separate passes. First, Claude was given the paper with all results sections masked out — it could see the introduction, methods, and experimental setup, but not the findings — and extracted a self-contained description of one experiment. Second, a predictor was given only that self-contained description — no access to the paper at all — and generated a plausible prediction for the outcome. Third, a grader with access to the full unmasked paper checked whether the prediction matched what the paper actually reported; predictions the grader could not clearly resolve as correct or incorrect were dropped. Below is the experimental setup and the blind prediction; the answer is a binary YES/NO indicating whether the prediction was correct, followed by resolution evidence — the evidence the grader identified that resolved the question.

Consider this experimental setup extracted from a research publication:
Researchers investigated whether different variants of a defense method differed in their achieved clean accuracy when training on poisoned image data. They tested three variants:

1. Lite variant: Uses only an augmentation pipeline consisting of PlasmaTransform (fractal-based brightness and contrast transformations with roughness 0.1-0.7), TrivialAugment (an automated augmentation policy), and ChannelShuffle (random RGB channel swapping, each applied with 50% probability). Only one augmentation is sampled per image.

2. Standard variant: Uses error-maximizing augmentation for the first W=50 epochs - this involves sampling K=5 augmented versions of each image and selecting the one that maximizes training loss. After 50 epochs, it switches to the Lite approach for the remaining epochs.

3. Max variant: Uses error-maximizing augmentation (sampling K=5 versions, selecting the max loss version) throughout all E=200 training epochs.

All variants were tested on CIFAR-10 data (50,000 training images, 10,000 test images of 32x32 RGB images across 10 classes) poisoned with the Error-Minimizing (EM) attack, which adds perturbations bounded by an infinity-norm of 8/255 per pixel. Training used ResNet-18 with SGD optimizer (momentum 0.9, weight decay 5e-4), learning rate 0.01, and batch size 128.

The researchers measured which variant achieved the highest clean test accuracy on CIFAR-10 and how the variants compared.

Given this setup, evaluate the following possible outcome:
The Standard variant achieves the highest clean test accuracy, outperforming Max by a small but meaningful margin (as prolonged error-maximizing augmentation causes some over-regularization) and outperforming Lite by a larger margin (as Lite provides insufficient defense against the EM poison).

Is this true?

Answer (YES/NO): YES